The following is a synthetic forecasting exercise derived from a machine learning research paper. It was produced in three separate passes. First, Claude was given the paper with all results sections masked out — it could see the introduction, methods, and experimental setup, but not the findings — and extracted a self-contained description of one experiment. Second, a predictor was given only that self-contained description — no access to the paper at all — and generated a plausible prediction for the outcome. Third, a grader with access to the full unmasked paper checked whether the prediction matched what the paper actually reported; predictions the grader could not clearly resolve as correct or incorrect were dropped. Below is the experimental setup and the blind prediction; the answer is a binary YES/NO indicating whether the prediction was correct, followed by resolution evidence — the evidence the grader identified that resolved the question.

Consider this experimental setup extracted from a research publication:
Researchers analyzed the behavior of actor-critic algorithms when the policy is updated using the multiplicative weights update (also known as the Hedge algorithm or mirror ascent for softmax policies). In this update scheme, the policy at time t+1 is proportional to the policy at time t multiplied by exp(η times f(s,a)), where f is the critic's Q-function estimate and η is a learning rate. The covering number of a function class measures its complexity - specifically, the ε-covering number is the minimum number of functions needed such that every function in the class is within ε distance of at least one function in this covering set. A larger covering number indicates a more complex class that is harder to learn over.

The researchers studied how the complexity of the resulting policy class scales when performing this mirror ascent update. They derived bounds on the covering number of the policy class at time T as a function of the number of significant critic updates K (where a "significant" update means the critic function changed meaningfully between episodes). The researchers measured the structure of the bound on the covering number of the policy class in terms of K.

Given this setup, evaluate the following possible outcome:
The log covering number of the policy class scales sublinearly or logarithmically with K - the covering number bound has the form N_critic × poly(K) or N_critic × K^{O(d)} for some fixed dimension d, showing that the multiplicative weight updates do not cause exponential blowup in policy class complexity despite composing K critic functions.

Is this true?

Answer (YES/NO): NO